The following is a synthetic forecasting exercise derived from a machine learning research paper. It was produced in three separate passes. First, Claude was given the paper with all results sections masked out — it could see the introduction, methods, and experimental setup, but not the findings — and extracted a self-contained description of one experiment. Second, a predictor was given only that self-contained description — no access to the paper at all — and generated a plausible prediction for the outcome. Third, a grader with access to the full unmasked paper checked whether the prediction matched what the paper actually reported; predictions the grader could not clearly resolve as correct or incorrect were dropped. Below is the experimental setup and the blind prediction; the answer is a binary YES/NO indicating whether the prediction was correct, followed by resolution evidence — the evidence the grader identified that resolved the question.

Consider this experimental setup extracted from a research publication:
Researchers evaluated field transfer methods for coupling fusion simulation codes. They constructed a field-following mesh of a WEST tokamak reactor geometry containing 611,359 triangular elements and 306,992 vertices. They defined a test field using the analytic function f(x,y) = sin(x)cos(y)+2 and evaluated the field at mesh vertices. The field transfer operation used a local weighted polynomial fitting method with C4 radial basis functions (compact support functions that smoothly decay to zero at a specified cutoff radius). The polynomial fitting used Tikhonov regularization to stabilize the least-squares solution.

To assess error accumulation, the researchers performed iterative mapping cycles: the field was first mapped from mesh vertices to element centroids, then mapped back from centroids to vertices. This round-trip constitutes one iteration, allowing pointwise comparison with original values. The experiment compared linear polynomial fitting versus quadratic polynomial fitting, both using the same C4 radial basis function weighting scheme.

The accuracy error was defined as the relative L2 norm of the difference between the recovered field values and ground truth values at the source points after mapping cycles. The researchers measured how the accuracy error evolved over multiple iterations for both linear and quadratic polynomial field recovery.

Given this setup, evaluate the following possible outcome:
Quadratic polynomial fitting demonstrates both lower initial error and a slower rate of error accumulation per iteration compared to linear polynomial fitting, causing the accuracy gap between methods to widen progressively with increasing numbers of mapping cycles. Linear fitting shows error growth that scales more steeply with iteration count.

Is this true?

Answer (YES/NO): NO